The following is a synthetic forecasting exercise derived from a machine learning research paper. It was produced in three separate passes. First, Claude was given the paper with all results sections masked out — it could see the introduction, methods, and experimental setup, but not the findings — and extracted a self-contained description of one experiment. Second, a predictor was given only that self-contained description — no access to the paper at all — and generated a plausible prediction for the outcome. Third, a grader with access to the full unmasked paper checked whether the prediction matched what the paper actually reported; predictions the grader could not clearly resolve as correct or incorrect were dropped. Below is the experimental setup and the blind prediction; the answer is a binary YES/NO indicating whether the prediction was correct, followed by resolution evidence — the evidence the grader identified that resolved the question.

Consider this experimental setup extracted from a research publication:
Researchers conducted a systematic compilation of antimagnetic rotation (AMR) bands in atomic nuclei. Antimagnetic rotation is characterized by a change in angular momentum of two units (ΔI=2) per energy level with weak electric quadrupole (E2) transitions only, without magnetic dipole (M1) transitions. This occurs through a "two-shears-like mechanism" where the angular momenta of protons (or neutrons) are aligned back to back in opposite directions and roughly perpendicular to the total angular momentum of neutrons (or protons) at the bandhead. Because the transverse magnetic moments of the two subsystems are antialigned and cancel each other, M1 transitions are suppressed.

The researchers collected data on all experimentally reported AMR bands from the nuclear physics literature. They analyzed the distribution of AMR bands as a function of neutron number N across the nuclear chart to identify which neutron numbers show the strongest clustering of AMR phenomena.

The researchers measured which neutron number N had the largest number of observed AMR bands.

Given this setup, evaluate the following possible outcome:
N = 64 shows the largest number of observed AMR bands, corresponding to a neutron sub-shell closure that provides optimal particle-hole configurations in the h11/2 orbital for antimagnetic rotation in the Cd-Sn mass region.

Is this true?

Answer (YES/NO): NO